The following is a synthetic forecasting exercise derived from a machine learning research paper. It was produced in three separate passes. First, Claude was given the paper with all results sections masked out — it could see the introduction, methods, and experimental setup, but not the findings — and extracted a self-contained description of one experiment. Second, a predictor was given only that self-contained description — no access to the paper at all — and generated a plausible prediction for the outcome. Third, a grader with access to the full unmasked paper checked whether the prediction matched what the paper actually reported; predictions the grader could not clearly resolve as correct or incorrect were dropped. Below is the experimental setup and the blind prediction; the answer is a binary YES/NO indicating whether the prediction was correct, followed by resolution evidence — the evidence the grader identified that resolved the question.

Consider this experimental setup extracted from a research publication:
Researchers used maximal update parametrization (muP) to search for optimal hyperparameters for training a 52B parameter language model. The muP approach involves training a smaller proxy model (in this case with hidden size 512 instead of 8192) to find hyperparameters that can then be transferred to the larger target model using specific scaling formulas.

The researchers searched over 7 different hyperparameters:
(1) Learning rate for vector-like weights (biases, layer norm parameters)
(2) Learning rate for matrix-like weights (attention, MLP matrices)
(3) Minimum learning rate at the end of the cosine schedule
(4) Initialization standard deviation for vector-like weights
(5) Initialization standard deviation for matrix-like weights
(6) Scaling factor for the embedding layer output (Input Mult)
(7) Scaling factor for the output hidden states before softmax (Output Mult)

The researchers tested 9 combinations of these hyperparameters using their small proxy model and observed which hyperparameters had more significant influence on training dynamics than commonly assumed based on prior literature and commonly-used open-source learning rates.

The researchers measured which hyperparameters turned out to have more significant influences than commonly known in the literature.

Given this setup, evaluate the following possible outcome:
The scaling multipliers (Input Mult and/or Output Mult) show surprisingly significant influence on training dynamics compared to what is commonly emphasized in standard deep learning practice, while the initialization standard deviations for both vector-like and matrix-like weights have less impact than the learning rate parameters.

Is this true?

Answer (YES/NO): NO